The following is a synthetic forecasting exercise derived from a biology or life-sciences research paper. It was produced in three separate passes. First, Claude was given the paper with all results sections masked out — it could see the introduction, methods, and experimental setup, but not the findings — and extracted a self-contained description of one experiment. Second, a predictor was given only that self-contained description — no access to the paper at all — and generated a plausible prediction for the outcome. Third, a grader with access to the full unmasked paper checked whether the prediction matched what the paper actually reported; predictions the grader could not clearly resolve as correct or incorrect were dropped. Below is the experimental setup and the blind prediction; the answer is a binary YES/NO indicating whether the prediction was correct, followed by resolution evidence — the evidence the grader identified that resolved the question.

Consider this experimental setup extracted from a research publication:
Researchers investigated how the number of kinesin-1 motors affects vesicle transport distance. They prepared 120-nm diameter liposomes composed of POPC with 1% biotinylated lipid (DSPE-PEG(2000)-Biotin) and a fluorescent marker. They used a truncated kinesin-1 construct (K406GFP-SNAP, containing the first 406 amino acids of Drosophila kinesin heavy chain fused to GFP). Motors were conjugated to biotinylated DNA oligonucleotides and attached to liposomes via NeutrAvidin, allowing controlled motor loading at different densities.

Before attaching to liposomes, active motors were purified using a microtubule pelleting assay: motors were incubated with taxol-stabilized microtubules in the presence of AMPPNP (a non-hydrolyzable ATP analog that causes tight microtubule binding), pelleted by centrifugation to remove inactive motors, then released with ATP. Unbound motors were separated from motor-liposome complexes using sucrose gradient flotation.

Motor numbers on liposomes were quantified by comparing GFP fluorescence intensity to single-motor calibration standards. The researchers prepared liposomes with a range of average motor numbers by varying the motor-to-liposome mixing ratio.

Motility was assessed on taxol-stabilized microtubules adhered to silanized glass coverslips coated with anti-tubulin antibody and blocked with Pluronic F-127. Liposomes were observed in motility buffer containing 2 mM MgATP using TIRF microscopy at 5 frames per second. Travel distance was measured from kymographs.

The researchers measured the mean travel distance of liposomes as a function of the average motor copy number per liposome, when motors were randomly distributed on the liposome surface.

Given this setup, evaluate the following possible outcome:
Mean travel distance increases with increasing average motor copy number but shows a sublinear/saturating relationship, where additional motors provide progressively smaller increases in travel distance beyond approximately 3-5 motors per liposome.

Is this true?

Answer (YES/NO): NO